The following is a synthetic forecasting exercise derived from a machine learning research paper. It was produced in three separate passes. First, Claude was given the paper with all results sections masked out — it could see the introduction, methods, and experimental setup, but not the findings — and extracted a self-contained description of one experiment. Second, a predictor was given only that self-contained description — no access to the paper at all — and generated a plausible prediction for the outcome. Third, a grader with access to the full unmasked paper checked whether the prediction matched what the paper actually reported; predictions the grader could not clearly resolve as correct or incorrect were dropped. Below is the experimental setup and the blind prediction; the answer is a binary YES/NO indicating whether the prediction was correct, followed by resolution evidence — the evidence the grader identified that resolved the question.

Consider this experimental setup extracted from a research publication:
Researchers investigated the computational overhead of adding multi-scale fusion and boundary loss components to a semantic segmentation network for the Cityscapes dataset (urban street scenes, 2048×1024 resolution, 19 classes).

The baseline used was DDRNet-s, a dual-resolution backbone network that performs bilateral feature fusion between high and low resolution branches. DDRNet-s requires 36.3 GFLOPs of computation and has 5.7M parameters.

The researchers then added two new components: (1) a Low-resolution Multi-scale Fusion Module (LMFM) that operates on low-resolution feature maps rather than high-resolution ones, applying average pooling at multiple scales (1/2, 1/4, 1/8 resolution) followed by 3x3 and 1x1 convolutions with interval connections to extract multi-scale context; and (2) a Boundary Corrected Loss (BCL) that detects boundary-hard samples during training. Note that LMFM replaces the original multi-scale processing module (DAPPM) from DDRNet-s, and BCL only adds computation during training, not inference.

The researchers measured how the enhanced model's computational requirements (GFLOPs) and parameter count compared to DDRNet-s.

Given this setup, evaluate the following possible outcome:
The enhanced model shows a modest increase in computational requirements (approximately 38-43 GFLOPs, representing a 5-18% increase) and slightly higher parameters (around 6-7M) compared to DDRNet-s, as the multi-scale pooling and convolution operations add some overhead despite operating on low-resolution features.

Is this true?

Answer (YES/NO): NO